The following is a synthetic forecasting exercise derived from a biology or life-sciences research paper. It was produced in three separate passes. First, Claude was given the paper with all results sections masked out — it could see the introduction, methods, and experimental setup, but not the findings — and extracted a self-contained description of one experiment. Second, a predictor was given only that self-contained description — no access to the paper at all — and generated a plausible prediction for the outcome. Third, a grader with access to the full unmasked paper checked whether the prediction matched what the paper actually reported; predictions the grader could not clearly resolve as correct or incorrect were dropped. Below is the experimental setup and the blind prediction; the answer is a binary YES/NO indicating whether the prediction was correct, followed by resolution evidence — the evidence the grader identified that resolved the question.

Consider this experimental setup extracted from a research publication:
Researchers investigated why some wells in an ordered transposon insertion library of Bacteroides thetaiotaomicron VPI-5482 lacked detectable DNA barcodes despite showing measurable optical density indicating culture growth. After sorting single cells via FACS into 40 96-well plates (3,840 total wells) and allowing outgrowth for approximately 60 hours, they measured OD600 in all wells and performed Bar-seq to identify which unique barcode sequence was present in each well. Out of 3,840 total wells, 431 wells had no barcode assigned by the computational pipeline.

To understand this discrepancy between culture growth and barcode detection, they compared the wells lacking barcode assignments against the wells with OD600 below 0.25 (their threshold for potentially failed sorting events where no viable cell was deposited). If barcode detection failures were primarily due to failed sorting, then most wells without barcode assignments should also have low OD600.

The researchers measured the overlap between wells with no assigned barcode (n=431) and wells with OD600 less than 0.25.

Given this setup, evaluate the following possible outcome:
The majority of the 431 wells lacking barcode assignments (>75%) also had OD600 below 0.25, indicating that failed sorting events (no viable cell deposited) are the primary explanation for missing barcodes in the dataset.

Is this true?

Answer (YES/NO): NO